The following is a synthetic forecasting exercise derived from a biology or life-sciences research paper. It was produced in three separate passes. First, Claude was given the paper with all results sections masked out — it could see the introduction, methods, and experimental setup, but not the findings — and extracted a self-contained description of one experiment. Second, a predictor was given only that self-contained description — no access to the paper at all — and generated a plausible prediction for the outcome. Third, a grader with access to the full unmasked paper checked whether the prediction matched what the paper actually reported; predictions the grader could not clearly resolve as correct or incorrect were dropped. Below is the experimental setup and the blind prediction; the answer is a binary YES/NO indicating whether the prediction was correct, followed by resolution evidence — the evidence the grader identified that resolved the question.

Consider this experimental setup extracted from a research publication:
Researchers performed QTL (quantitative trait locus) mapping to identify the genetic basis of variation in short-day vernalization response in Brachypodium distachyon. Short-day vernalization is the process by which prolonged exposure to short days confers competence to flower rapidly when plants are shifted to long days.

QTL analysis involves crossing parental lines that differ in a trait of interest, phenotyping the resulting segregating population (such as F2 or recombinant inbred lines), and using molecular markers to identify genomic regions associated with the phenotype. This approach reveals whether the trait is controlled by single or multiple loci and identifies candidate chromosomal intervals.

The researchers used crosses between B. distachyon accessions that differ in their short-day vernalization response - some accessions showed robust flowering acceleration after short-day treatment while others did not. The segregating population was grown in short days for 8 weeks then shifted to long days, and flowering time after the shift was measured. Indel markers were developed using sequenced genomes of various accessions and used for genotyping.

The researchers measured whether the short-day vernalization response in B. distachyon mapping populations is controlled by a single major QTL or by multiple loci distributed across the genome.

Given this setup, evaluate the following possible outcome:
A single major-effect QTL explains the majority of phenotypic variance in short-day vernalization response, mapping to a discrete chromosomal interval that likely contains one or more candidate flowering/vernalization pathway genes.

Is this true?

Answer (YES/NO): YES